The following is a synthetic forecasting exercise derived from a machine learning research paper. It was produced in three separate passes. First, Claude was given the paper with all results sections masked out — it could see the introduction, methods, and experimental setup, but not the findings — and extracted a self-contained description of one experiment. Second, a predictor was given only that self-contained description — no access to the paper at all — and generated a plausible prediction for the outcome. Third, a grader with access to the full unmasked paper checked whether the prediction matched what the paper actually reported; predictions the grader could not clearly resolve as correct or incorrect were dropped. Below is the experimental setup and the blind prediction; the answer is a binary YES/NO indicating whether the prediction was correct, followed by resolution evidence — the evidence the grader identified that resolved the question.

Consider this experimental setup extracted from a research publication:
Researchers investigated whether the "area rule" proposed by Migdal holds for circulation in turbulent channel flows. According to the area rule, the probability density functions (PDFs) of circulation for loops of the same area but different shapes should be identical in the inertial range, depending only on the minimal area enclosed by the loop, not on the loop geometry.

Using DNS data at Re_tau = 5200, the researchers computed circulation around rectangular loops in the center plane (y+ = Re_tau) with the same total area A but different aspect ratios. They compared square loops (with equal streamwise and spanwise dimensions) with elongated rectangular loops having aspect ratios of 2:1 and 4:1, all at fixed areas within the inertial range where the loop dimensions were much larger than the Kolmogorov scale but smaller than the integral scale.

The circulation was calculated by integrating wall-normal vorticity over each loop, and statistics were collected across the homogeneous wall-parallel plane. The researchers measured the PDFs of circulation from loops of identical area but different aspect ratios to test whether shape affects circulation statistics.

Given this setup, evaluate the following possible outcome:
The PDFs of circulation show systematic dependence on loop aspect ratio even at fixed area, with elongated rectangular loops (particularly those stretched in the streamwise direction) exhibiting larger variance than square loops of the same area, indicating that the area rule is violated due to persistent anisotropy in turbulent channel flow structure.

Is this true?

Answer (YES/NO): NO